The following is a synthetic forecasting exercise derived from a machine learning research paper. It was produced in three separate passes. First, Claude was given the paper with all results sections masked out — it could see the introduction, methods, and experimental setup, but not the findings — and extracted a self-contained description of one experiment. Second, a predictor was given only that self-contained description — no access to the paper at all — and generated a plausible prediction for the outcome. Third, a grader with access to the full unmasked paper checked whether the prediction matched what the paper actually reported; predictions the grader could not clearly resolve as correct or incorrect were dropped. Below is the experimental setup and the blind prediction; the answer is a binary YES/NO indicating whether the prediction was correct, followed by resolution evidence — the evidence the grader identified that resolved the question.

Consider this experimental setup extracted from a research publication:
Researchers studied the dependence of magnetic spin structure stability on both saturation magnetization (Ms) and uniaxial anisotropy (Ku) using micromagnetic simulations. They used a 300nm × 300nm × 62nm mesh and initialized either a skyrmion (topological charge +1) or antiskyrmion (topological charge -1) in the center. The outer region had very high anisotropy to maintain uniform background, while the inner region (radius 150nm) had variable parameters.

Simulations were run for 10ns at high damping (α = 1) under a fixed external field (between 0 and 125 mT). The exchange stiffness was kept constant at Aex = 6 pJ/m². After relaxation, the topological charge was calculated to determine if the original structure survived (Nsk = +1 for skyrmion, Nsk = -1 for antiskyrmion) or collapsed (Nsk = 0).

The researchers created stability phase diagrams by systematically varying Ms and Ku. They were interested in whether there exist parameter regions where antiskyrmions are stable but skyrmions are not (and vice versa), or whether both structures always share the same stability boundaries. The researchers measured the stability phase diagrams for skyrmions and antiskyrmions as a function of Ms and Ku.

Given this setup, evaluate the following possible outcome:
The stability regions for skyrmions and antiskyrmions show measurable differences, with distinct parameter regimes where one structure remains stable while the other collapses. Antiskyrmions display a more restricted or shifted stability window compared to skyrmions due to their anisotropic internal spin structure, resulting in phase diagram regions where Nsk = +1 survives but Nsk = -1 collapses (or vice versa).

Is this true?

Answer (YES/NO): YES